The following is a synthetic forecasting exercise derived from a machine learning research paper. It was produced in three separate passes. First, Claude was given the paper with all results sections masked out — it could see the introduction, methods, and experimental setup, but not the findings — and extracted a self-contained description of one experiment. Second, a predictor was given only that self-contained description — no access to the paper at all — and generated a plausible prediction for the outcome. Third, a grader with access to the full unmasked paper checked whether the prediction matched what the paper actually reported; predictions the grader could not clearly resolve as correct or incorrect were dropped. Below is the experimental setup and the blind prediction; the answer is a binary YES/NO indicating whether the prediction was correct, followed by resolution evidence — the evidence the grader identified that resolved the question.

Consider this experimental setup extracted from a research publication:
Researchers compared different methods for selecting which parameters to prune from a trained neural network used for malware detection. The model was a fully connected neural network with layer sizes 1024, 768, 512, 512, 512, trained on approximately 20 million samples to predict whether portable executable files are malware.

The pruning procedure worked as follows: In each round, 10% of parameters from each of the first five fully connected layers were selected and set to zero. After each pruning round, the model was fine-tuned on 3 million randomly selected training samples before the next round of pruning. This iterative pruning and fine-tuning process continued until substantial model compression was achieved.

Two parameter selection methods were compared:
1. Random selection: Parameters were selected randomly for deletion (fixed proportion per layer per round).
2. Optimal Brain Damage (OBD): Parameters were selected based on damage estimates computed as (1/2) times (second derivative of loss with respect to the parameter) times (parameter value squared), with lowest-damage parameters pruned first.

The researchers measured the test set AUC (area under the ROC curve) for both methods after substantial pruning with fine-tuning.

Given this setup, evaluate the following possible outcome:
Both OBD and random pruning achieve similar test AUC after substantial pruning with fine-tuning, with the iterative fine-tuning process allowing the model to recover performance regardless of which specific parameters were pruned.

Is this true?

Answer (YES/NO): NO